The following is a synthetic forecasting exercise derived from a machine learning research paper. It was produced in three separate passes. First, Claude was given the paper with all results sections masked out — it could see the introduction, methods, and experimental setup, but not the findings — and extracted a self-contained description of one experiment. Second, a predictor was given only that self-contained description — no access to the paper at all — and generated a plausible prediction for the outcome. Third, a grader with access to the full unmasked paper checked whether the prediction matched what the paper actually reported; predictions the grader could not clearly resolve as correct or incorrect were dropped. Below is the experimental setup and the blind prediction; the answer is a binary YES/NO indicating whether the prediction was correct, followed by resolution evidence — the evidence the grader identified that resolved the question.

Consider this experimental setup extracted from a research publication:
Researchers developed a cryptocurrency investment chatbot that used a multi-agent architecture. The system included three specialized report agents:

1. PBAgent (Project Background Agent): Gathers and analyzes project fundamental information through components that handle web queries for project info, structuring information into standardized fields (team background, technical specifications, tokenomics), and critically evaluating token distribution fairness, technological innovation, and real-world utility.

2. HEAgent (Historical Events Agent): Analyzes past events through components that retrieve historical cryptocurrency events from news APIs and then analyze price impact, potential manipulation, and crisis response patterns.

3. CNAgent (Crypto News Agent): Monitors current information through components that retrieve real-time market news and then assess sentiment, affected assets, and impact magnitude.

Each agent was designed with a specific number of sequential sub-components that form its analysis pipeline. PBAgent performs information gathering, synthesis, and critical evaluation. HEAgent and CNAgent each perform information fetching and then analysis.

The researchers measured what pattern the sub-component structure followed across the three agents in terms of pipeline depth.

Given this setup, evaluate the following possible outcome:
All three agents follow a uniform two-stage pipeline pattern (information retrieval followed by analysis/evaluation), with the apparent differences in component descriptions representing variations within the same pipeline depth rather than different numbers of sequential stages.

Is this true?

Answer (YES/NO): NO